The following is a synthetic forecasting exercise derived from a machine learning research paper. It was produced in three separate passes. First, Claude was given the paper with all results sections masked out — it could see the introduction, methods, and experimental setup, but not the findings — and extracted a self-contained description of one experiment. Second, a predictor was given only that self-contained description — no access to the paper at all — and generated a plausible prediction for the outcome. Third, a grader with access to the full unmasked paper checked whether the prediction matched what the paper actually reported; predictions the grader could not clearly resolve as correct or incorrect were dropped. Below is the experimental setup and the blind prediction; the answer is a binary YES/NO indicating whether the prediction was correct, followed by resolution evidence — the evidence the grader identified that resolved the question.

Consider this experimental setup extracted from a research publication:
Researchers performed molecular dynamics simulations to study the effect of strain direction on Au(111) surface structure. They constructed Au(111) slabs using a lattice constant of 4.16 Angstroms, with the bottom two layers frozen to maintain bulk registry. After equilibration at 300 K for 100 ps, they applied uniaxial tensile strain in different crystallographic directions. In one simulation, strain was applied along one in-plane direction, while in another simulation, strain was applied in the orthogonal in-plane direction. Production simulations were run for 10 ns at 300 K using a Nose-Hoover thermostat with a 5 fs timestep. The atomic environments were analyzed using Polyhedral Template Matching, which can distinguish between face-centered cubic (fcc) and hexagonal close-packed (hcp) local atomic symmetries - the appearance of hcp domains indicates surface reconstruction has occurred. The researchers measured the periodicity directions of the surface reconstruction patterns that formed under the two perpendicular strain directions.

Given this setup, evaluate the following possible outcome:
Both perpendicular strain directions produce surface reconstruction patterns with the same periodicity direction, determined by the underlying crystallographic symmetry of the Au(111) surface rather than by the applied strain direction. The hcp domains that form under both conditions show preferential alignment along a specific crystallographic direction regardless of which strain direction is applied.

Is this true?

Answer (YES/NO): NO